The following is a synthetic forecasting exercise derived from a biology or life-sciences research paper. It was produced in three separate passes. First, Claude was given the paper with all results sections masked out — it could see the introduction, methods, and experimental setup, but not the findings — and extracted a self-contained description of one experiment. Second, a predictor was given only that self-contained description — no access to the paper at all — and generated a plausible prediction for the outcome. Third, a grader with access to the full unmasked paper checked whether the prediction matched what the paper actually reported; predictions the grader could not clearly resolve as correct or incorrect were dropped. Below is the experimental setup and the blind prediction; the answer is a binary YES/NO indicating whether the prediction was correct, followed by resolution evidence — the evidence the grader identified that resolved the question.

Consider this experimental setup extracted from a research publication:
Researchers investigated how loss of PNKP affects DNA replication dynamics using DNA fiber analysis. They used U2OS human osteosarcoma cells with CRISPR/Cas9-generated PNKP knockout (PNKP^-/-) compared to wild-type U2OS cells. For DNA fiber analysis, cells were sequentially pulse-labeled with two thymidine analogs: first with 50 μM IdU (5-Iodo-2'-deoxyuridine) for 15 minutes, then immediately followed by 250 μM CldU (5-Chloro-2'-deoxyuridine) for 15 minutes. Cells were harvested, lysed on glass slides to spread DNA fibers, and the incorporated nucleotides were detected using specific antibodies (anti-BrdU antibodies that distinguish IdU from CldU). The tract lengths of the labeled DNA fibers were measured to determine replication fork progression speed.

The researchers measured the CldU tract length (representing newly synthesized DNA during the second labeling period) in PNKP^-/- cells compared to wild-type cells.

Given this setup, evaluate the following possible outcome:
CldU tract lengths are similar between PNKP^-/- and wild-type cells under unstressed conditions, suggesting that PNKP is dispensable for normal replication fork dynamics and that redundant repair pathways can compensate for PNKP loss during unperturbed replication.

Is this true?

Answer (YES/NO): NO